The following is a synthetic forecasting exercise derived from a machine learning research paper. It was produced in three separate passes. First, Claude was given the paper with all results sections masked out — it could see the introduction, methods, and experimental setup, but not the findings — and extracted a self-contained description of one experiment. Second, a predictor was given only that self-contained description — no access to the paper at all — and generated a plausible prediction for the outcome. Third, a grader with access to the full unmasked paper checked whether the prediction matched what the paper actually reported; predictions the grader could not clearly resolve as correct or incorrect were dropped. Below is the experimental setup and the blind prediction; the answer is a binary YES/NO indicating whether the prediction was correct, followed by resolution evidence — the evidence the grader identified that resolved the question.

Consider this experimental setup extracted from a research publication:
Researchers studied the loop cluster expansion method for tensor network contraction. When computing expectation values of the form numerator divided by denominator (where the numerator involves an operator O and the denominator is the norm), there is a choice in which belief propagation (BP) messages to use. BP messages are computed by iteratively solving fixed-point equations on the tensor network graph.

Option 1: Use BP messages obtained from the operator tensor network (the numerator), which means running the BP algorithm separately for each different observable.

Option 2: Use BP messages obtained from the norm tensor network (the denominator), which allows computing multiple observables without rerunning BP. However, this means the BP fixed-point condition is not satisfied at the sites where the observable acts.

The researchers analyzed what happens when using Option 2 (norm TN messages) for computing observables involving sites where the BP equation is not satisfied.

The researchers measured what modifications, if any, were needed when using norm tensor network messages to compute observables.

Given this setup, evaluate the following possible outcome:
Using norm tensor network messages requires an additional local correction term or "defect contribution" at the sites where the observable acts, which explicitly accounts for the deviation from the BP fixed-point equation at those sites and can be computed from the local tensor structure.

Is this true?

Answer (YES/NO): NO